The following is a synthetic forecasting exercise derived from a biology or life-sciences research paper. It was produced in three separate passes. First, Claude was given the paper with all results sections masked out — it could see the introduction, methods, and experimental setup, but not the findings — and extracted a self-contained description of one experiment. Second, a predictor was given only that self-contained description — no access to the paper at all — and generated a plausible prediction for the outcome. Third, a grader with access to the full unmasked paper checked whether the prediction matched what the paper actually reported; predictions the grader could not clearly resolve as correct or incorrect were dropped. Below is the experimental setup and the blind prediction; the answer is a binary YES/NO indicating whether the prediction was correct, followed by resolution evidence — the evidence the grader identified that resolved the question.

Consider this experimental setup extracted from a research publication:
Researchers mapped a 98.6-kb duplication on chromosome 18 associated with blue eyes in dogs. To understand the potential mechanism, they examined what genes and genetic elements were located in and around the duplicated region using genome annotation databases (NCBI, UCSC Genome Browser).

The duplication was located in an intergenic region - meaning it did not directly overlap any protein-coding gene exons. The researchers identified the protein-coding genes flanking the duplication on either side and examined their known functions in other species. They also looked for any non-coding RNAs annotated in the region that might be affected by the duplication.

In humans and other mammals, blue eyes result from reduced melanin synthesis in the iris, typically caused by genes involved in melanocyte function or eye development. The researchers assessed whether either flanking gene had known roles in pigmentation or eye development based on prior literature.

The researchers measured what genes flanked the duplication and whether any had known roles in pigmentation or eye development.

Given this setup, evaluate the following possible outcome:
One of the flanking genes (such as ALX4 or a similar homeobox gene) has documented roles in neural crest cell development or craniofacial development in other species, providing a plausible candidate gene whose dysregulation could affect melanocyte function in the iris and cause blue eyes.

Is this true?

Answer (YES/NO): NO